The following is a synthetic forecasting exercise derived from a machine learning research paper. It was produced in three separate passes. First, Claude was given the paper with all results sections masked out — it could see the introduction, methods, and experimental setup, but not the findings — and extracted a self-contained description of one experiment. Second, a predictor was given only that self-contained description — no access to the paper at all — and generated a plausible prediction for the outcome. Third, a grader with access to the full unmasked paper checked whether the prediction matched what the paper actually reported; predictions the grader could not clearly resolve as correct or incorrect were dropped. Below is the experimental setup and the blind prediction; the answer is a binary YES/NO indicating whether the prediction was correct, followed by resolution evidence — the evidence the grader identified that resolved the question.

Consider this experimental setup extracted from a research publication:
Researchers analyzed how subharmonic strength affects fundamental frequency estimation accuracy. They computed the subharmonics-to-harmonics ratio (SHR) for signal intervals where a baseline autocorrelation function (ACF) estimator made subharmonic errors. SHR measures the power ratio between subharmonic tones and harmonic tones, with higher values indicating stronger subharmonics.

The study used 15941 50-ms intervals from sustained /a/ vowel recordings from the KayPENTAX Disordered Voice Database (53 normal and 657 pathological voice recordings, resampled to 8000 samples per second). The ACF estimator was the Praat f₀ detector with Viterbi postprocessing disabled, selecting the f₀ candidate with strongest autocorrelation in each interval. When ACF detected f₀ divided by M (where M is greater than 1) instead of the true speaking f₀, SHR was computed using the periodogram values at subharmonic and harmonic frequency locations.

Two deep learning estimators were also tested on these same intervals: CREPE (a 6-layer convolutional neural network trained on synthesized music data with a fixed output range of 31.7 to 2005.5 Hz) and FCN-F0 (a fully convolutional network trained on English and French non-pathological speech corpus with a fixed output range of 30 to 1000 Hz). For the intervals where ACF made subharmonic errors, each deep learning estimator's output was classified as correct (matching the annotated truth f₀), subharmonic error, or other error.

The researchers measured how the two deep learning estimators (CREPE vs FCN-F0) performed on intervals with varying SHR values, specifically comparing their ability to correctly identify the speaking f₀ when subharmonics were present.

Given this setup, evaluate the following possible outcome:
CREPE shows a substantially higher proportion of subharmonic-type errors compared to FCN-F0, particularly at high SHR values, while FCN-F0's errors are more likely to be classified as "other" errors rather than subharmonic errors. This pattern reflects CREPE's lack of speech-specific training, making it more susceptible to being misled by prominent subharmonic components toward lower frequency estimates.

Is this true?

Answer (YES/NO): NO